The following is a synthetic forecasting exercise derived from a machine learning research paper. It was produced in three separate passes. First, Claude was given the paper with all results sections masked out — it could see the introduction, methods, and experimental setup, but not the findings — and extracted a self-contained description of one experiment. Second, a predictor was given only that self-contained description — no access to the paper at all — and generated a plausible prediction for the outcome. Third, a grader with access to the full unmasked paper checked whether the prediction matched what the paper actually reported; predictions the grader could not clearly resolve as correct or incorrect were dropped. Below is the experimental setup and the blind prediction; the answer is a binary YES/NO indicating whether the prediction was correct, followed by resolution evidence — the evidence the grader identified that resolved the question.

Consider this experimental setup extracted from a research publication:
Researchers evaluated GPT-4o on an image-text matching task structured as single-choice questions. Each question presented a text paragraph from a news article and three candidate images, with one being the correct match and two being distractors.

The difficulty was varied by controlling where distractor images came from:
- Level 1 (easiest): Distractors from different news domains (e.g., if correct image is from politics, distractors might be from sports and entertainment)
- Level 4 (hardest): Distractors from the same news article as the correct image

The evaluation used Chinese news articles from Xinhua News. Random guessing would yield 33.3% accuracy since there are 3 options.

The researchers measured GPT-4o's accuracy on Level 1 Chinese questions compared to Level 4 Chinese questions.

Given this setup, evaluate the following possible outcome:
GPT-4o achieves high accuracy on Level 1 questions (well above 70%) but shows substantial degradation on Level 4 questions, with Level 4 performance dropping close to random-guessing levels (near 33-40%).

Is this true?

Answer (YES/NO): NO